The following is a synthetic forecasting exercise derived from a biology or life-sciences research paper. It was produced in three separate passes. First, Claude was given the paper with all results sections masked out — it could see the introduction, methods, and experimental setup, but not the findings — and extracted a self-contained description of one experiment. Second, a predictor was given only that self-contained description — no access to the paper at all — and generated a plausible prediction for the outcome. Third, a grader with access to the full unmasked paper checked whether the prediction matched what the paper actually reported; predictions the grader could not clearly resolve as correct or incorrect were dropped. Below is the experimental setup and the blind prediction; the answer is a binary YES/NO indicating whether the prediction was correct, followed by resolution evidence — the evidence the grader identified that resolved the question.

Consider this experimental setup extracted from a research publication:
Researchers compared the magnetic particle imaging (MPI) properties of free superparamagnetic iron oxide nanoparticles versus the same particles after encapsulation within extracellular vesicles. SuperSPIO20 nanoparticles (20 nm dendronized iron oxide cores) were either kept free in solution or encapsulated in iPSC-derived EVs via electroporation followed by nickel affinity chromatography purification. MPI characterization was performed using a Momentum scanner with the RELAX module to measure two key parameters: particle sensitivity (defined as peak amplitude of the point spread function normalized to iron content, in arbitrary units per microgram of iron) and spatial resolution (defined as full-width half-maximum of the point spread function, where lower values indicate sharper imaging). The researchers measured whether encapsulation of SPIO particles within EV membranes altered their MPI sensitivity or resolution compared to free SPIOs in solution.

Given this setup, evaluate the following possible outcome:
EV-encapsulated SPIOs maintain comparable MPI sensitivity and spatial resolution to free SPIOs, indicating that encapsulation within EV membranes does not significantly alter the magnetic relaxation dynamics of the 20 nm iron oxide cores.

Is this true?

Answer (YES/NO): NO